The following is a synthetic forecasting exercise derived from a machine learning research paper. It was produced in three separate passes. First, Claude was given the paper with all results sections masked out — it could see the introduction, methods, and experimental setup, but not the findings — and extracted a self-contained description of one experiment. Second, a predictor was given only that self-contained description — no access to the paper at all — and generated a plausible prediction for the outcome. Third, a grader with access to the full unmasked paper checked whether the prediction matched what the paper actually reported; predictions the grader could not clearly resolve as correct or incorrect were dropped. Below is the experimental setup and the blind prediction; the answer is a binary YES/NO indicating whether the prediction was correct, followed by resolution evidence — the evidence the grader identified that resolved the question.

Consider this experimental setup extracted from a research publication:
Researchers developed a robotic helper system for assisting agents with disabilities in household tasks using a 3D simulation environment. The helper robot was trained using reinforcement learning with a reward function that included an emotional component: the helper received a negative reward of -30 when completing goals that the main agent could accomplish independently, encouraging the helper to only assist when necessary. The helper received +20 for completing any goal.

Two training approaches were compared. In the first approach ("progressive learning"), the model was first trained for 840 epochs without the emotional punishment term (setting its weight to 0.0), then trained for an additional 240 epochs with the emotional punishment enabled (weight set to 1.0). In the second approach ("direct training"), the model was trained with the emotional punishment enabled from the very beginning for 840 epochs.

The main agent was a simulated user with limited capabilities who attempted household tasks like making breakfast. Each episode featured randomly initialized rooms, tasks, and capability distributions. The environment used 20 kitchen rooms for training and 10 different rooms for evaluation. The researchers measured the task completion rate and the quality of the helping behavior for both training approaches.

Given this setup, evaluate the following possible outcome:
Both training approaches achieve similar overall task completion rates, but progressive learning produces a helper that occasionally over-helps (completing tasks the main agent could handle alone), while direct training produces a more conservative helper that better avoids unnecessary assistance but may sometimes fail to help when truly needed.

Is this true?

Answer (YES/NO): NO